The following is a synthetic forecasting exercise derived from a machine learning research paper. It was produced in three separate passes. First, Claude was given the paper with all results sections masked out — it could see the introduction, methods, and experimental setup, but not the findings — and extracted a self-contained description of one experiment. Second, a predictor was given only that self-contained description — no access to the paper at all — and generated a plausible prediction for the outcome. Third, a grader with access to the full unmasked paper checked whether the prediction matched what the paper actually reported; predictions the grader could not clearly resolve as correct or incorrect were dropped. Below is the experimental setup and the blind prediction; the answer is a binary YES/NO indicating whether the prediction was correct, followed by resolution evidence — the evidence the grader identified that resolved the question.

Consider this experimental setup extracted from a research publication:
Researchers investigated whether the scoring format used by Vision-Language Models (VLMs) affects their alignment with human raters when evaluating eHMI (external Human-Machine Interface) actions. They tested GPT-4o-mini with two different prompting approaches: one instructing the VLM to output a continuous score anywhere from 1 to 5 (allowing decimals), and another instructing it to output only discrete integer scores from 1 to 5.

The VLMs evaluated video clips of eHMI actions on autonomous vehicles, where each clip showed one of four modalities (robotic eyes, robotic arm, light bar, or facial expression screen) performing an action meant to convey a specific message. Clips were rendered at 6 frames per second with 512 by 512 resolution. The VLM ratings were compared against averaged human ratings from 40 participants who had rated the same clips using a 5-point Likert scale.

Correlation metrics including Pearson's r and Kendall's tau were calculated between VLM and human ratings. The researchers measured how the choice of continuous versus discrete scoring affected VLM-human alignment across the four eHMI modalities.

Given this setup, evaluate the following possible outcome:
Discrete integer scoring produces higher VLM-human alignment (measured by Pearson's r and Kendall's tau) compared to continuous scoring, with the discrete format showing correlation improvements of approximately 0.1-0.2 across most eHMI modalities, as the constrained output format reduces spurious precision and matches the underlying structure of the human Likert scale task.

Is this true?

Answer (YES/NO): NO